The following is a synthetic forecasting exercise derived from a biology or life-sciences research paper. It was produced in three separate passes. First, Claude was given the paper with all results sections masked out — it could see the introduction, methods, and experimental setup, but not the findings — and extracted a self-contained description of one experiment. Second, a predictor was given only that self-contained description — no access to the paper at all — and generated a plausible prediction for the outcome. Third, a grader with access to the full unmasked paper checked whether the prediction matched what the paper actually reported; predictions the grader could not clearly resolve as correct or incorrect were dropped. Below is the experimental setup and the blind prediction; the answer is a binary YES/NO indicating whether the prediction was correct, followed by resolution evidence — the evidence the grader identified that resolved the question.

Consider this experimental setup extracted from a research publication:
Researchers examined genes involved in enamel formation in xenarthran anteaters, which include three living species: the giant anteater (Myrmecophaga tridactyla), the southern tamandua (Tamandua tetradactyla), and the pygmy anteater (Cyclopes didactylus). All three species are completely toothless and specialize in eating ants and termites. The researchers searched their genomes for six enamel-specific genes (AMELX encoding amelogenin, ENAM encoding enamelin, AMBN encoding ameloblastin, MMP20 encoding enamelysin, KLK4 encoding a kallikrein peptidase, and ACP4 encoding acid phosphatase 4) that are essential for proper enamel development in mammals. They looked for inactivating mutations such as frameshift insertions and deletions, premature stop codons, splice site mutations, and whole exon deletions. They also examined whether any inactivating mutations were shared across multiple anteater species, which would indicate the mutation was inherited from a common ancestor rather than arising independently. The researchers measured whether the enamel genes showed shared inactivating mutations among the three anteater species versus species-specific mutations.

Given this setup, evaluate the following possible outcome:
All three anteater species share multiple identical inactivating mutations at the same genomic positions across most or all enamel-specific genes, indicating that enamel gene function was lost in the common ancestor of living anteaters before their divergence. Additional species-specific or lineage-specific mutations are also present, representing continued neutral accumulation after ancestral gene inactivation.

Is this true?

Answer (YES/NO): YES